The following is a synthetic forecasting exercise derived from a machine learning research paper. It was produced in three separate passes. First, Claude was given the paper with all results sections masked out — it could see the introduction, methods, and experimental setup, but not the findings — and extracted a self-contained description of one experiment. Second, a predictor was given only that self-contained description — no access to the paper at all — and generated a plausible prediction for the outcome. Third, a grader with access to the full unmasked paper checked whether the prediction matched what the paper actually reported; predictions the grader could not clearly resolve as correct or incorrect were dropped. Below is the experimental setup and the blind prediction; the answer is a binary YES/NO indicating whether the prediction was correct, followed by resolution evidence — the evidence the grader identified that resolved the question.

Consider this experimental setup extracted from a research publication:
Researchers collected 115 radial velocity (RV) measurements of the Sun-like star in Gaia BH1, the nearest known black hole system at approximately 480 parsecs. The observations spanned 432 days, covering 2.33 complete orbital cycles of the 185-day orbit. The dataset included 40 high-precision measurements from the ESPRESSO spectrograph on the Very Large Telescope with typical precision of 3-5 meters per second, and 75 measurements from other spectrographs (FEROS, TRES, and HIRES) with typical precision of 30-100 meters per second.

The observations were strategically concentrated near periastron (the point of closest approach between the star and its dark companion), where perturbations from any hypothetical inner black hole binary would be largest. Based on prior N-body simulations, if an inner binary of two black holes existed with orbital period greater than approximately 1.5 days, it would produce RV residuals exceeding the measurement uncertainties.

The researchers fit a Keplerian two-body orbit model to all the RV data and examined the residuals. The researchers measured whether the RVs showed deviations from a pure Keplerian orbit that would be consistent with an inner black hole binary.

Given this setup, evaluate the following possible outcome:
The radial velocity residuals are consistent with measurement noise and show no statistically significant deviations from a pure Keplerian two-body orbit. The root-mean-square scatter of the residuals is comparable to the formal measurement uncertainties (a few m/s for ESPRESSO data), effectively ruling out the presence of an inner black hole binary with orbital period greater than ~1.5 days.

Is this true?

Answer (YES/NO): YES